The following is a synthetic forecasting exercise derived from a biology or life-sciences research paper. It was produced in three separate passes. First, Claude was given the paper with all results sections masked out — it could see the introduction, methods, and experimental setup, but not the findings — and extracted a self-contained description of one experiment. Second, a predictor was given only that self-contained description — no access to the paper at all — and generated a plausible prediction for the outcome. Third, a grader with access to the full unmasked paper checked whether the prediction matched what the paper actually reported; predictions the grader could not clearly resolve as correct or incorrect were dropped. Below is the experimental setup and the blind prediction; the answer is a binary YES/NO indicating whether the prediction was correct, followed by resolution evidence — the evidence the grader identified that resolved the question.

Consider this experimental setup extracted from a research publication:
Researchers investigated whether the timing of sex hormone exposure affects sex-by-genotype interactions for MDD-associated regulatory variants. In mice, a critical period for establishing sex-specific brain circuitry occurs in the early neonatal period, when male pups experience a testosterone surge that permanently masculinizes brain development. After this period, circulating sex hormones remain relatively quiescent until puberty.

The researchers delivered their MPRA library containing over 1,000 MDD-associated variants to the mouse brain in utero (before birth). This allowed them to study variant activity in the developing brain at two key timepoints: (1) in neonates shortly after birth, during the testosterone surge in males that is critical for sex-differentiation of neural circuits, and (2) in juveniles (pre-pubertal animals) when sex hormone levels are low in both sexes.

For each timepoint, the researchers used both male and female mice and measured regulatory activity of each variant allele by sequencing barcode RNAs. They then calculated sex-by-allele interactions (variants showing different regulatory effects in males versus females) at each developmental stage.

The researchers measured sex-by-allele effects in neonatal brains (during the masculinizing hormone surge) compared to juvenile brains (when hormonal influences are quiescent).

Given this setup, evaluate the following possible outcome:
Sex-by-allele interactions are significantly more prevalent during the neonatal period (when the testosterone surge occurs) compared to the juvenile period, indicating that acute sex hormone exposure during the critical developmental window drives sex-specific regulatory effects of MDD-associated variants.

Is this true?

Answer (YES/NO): YES